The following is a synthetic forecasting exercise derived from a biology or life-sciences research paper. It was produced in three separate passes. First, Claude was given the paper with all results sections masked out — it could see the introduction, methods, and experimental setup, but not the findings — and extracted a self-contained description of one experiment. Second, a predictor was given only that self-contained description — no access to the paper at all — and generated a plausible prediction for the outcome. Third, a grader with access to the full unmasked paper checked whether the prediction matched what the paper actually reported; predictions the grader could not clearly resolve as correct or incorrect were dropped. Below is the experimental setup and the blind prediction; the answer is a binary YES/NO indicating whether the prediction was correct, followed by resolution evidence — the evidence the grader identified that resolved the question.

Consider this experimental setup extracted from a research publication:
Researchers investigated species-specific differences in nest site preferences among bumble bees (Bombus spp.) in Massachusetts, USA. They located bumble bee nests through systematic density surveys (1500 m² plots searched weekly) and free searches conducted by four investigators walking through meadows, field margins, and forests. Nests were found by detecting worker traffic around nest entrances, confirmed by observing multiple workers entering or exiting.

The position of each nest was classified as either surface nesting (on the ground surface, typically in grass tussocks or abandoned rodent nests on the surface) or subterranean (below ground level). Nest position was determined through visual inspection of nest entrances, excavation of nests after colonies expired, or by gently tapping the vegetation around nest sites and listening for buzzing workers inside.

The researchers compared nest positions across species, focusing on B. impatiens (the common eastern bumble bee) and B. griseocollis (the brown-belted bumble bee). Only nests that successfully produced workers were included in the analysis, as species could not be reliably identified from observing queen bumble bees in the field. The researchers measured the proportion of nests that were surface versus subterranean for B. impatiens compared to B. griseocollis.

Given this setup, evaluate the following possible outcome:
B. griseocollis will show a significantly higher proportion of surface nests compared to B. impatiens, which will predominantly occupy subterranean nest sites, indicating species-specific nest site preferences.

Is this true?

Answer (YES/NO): YES